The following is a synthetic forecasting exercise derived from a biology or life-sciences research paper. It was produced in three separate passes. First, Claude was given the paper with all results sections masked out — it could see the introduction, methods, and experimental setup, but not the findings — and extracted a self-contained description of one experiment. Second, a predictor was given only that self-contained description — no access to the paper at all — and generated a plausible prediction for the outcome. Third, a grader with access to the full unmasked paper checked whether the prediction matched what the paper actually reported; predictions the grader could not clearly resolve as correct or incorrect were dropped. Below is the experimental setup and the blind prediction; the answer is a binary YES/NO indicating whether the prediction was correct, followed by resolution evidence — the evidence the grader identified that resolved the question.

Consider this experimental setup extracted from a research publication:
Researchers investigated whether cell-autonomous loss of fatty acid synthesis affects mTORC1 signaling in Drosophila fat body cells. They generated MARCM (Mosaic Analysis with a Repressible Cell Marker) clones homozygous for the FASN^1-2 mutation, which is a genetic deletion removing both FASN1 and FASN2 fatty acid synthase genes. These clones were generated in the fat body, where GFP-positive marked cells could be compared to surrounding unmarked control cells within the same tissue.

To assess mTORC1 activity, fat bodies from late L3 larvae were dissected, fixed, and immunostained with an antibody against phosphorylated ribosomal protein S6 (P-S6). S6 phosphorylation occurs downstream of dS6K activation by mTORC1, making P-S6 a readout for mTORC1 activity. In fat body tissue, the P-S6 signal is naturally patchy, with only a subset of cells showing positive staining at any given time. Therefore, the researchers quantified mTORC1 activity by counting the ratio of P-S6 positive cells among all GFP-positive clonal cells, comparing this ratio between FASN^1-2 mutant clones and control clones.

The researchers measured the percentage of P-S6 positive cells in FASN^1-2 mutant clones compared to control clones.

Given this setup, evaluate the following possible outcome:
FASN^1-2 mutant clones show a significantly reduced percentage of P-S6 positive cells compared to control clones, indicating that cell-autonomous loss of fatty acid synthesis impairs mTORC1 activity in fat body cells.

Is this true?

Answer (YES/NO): NO